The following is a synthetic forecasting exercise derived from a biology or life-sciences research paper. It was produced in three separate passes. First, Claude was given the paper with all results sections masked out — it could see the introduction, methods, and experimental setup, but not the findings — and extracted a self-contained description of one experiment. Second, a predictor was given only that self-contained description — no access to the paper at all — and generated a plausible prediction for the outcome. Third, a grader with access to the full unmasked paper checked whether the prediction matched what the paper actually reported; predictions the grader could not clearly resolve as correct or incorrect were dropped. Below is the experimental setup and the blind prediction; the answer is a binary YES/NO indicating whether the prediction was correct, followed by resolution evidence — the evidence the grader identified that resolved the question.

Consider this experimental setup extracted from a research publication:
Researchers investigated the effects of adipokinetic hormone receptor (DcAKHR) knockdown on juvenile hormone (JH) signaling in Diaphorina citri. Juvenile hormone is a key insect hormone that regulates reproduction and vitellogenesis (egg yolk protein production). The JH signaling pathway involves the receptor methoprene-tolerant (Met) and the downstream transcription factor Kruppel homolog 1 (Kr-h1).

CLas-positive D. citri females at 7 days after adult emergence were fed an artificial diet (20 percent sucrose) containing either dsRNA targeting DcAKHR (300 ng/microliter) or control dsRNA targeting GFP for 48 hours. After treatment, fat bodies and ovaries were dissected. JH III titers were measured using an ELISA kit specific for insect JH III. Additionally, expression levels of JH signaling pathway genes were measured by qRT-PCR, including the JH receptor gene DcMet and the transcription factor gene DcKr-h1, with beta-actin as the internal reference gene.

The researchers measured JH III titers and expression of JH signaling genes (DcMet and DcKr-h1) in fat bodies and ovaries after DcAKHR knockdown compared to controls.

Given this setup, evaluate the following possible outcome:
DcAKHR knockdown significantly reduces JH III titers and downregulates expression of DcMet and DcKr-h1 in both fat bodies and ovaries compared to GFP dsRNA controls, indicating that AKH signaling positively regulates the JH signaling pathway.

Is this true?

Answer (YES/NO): YES